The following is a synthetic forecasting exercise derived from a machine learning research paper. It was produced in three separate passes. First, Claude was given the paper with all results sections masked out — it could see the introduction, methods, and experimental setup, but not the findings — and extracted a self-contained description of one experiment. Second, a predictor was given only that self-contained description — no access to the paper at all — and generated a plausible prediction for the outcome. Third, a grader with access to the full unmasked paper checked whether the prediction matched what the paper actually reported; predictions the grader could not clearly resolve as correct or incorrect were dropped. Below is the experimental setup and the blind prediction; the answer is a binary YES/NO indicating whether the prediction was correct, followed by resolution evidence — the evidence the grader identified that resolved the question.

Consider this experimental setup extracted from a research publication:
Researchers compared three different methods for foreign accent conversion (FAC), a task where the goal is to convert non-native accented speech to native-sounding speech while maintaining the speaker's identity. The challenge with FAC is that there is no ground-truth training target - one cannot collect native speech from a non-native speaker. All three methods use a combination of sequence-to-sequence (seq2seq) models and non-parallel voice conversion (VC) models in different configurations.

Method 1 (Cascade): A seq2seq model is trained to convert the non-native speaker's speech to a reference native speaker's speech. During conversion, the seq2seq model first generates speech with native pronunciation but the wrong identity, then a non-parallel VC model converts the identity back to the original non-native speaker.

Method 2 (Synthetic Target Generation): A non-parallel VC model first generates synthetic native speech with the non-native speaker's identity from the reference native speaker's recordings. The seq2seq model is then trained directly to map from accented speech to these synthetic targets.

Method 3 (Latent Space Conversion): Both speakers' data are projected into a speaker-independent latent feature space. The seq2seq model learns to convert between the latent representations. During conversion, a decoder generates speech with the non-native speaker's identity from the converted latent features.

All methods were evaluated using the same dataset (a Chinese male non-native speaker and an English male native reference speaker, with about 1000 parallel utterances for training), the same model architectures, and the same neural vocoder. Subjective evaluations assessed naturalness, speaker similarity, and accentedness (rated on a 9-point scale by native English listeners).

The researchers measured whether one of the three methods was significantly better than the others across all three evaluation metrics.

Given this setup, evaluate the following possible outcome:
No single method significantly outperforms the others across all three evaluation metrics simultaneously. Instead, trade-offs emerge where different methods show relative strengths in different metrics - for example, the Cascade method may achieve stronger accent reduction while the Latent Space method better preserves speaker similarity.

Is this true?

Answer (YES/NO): YES